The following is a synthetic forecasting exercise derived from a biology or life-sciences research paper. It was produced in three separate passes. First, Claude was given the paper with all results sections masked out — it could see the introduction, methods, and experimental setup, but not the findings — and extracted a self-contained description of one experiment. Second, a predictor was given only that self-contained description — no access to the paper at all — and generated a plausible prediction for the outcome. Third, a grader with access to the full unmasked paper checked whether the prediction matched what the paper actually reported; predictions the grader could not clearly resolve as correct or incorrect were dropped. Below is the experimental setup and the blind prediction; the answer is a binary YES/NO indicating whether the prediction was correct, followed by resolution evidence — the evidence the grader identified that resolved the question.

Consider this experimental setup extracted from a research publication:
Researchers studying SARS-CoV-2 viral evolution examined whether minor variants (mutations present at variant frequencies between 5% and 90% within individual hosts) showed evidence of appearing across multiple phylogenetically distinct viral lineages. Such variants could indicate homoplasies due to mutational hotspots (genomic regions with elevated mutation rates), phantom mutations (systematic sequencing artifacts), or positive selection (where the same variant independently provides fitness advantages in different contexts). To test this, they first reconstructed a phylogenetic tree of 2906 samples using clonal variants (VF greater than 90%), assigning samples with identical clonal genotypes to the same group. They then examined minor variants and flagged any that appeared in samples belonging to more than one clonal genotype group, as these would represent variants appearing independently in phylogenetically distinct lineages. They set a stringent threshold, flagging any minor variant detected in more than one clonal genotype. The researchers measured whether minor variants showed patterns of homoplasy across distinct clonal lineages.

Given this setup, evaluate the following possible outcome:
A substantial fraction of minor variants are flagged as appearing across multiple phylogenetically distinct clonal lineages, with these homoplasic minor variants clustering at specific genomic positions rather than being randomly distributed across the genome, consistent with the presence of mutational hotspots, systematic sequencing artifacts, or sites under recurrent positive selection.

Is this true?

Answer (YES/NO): YES